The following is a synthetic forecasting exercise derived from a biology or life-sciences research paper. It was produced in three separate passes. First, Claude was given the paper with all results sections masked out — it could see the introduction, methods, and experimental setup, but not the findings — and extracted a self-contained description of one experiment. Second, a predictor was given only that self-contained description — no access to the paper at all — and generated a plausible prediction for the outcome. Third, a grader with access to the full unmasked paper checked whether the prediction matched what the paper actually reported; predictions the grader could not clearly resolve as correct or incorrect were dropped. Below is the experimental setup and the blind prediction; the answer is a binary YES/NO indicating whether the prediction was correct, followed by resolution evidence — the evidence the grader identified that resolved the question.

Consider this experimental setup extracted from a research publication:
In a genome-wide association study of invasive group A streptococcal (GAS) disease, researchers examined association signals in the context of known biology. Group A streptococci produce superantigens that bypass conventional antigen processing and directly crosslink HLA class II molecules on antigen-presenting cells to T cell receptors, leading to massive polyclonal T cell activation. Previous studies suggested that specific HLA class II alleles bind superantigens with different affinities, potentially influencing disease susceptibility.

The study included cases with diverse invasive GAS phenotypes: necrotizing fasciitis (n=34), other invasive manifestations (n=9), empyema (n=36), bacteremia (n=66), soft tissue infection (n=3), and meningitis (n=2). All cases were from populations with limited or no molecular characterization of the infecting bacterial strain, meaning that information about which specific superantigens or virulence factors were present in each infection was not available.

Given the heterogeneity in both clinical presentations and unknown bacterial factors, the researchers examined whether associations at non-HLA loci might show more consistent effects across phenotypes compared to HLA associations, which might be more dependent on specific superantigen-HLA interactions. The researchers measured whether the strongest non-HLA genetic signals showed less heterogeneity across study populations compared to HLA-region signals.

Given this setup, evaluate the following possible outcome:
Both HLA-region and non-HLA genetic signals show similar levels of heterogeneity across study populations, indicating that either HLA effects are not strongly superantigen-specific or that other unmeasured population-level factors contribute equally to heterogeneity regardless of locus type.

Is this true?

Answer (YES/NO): NO